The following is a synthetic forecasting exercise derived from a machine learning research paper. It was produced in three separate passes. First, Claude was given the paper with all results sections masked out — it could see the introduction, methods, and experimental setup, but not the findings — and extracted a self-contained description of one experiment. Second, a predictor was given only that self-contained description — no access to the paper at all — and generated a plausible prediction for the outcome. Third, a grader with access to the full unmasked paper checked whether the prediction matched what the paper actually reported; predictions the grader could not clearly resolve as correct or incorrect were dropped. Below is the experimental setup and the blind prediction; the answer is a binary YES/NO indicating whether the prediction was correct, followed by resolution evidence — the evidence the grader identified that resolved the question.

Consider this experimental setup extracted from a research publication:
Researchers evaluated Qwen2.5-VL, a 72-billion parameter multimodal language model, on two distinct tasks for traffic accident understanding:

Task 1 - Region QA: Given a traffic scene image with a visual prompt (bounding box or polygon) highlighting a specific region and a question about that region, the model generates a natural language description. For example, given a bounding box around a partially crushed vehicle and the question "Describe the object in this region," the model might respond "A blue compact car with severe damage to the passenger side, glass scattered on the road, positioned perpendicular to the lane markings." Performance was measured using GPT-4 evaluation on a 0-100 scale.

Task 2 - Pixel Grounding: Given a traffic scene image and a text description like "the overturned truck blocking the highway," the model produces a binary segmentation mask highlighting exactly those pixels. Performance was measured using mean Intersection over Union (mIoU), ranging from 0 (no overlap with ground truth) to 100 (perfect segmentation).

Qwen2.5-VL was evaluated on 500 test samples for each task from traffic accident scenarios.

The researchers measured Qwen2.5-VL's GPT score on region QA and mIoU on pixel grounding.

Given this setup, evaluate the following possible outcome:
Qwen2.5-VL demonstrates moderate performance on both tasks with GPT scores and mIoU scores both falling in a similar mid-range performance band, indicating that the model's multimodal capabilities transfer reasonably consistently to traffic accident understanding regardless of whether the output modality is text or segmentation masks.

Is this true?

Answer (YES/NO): YES